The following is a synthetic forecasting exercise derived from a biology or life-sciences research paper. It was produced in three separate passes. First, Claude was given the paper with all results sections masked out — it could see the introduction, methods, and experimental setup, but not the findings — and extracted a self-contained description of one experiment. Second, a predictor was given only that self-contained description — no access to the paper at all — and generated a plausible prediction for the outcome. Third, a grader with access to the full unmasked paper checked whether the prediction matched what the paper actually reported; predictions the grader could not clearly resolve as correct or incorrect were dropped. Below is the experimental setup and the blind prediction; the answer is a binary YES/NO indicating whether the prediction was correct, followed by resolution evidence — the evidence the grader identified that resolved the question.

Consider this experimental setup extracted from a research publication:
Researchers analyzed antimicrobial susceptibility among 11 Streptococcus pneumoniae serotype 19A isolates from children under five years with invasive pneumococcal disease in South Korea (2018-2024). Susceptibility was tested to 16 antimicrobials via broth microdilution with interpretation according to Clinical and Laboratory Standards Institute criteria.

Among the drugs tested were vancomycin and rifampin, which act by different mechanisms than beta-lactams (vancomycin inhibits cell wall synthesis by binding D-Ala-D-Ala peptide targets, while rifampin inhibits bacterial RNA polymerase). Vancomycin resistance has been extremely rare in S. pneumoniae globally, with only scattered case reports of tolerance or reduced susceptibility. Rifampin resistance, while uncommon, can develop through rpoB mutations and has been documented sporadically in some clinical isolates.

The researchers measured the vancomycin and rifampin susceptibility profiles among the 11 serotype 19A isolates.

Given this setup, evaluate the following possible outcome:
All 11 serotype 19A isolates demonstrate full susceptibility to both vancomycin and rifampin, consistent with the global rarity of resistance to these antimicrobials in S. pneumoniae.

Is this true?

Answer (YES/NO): YES